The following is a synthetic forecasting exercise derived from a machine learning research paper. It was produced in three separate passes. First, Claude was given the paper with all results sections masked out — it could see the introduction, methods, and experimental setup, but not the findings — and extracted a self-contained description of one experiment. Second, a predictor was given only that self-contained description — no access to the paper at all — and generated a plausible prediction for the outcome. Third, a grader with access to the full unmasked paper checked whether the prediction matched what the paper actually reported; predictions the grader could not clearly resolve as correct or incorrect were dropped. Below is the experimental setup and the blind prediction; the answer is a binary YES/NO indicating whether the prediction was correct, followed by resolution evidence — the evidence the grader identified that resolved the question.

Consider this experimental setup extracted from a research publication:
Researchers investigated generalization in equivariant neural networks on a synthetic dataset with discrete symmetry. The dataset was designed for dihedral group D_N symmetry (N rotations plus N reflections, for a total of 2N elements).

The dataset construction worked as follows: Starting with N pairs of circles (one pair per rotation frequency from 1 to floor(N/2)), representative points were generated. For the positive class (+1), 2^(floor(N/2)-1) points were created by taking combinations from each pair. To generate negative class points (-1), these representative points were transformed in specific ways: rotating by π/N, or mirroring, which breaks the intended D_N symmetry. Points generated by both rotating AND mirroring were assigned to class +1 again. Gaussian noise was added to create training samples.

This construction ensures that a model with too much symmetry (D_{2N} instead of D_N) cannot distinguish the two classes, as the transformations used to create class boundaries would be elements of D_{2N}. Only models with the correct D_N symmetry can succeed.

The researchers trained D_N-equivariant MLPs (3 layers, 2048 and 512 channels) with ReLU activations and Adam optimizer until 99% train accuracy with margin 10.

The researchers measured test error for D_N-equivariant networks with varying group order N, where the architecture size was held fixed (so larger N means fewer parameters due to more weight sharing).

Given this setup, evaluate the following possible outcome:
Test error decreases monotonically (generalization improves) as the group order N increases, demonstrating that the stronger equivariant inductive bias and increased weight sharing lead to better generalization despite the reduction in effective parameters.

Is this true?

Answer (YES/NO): YES